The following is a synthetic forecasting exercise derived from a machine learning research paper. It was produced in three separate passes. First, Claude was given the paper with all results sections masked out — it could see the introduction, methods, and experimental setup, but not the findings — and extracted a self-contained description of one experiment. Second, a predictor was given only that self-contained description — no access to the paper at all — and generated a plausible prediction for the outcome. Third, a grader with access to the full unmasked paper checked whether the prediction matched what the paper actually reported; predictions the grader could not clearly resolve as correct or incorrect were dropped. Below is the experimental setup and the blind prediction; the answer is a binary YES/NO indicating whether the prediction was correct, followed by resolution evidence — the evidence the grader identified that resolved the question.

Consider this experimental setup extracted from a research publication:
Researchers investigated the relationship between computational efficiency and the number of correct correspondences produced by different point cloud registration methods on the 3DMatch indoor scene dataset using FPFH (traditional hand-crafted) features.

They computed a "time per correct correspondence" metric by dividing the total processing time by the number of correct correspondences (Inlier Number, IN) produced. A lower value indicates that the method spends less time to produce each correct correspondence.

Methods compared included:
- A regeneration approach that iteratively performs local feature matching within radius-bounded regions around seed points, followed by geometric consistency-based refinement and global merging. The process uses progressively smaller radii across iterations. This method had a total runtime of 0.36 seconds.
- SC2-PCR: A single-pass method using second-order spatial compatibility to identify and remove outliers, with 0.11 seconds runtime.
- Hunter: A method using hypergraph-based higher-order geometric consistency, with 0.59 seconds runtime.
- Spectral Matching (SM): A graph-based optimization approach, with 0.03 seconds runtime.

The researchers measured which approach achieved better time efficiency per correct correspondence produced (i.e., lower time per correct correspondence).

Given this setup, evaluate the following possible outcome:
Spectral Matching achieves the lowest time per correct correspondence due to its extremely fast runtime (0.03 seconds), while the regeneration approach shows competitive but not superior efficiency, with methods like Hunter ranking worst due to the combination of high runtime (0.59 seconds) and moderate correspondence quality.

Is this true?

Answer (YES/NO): YES